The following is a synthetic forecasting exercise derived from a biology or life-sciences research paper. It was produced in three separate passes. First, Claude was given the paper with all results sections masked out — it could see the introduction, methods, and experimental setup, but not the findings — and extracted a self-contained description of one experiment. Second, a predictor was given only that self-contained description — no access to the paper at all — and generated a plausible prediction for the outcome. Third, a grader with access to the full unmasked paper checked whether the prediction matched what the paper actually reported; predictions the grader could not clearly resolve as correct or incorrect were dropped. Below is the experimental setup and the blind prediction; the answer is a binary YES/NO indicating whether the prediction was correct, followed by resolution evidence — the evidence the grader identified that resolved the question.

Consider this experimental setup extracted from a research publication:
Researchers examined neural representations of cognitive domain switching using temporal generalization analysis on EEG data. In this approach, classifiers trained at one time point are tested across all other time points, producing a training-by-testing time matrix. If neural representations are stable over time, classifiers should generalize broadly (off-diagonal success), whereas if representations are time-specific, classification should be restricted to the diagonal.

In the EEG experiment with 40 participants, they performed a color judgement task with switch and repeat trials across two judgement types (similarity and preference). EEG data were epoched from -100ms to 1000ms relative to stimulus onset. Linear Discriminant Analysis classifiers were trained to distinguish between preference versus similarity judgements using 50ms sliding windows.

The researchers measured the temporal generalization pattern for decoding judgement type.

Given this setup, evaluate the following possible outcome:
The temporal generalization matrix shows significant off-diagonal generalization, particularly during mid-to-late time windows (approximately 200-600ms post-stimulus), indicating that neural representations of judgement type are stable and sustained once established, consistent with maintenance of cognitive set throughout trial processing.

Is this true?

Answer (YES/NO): NO